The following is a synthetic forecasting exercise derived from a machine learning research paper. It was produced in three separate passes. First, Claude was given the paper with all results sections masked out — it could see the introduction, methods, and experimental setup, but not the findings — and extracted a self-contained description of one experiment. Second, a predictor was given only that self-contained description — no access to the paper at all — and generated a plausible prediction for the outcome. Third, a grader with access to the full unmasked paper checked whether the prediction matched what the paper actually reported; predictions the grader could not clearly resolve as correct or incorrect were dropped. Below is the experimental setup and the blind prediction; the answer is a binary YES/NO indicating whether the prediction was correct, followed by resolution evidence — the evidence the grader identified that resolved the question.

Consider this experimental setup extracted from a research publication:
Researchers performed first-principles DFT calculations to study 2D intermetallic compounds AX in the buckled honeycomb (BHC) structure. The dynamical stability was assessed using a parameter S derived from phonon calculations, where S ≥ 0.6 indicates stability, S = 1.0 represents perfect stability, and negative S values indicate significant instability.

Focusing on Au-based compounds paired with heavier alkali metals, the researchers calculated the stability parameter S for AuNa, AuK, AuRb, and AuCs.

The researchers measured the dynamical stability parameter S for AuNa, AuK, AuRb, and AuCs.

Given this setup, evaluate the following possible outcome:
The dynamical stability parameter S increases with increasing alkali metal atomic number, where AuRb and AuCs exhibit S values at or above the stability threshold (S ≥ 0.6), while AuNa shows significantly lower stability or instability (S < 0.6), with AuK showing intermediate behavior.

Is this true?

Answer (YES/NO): NO